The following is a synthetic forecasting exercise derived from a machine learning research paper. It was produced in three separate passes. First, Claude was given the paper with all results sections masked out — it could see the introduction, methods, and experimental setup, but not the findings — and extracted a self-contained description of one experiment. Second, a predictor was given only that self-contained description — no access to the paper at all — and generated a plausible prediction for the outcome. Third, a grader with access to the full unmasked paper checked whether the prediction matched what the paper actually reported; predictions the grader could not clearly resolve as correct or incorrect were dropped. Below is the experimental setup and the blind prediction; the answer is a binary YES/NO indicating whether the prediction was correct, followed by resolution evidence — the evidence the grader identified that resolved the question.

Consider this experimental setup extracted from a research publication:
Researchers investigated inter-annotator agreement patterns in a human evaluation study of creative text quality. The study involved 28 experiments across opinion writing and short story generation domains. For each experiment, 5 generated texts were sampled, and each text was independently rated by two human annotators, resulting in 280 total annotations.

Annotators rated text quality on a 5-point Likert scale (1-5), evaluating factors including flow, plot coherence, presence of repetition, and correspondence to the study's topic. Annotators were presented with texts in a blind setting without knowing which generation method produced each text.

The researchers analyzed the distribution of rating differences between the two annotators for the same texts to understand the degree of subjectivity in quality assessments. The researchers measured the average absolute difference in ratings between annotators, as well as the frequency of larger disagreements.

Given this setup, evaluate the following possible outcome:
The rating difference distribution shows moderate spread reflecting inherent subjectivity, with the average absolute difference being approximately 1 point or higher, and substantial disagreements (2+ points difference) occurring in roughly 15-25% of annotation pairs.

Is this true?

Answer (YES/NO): NO